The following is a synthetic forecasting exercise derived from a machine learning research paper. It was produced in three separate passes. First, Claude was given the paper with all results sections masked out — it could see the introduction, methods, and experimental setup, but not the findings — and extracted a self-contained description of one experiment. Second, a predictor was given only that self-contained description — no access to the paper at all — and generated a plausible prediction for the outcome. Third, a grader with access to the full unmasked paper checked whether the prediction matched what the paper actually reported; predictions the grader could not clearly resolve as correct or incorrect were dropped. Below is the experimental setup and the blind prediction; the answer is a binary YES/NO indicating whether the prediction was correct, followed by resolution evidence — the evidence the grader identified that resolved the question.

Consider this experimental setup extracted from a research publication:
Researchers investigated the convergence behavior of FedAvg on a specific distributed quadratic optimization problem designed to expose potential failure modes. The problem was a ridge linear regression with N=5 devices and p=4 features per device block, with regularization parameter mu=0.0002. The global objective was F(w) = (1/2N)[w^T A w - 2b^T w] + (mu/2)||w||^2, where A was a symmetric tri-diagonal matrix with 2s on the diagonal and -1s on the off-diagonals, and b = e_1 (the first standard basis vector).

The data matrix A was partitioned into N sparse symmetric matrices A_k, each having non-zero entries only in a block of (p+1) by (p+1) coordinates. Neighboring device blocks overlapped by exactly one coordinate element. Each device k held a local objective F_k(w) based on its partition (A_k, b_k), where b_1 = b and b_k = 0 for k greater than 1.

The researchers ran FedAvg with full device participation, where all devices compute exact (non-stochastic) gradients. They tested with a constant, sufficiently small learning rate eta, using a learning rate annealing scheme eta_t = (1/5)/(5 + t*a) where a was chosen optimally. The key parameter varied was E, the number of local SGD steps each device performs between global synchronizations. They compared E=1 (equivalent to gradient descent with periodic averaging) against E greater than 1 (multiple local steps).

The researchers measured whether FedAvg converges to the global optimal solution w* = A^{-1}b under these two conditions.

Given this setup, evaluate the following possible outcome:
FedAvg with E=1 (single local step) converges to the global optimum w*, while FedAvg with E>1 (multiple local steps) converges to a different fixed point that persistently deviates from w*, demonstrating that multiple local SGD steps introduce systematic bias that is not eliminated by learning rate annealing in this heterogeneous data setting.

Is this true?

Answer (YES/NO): NO